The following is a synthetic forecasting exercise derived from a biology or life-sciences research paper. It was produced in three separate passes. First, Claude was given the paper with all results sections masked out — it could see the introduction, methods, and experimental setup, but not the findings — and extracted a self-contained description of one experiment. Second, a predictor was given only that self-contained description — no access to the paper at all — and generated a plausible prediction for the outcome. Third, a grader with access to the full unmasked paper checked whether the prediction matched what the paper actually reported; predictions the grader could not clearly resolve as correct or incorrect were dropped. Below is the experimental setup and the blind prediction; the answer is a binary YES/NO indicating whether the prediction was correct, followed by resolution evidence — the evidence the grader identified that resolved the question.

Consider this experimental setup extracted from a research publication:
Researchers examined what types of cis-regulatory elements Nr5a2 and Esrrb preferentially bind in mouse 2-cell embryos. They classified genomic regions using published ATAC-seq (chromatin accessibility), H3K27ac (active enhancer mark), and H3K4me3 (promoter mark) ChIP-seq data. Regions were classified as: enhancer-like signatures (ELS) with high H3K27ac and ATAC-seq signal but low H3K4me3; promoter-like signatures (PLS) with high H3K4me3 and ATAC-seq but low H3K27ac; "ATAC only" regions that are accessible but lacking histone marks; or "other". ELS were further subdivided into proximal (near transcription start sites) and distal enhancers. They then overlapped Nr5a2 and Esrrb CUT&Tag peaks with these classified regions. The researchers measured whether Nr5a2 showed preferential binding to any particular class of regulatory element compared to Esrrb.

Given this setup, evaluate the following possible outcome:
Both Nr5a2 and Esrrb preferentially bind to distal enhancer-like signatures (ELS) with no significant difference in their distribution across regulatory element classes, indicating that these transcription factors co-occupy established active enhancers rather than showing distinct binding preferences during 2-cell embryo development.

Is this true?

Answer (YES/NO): NO